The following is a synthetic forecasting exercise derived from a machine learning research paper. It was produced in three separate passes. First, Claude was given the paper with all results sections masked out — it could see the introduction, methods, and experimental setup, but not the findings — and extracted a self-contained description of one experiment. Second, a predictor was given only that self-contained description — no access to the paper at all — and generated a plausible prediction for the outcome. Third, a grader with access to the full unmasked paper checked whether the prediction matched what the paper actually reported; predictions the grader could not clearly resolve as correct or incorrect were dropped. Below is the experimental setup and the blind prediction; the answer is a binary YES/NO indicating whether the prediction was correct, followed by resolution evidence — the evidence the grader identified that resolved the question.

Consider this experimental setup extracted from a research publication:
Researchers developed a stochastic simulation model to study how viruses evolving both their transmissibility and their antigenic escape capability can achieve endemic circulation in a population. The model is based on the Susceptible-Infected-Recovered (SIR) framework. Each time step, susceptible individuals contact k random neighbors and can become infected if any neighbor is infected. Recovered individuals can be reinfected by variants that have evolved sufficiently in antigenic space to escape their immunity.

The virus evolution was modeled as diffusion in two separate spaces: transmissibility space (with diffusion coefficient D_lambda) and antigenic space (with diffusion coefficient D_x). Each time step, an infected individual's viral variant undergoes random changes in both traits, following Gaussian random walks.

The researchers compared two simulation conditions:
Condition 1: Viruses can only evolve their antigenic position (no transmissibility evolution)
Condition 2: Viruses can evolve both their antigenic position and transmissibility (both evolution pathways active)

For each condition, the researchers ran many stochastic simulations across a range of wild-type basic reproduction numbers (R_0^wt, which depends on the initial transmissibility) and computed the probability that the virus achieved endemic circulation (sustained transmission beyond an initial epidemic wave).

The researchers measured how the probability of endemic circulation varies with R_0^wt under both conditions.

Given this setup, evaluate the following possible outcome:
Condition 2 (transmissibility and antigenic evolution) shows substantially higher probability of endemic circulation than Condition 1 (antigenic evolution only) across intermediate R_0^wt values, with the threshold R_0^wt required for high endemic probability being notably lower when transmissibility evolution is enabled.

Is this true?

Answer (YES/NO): YES